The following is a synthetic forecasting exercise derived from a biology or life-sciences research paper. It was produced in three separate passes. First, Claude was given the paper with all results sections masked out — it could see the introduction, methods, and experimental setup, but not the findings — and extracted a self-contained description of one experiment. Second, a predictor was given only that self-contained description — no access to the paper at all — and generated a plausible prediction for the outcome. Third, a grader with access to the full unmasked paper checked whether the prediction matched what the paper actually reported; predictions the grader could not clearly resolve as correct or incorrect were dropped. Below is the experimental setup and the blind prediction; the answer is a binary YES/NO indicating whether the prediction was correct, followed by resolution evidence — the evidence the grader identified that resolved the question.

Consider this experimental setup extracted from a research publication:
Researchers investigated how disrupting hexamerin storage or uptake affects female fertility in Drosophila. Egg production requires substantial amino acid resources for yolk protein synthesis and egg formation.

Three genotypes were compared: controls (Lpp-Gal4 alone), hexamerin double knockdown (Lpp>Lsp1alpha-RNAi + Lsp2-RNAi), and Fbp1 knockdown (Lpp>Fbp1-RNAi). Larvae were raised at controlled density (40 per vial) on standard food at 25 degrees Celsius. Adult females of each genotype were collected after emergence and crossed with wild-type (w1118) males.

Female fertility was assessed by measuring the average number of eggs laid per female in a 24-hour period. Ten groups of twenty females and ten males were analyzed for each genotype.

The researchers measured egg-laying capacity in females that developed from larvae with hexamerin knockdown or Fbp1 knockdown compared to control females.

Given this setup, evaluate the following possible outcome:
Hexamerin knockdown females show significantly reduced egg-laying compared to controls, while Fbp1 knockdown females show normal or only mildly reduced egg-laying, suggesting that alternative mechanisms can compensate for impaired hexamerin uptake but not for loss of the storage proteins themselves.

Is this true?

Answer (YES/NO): NO